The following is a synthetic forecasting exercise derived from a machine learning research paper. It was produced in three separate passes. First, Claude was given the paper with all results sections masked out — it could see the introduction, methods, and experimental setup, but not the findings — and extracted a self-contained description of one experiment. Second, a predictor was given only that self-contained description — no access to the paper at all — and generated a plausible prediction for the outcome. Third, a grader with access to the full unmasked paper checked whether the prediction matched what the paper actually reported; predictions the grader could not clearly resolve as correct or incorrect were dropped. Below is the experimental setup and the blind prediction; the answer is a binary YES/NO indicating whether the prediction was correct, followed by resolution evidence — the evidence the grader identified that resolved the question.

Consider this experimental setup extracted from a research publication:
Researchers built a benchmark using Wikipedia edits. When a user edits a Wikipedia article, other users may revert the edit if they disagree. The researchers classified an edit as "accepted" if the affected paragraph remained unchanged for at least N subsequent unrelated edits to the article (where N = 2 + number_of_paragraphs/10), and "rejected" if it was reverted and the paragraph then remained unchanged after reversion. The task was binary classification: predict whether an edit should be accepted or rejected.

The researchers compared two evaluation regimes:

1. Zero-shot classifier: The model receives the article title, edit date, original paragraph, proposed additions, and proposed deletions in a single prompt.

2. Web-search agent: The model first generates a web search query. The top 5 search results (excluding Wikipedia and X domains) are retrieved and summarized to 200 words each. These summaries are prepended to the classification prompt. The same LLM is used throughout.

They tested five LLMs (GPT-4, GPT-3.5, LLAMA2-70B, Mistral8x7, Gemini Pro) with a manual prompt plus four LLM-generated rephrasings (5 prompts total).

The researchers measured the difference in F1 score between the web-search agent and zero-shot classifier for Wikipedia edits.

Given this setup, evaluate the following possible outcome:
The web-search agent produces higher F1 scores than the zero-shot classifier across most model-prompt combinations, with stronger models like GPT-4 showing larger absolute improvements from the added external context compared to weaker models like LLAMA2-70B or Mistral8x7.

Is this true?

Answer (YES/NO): NO